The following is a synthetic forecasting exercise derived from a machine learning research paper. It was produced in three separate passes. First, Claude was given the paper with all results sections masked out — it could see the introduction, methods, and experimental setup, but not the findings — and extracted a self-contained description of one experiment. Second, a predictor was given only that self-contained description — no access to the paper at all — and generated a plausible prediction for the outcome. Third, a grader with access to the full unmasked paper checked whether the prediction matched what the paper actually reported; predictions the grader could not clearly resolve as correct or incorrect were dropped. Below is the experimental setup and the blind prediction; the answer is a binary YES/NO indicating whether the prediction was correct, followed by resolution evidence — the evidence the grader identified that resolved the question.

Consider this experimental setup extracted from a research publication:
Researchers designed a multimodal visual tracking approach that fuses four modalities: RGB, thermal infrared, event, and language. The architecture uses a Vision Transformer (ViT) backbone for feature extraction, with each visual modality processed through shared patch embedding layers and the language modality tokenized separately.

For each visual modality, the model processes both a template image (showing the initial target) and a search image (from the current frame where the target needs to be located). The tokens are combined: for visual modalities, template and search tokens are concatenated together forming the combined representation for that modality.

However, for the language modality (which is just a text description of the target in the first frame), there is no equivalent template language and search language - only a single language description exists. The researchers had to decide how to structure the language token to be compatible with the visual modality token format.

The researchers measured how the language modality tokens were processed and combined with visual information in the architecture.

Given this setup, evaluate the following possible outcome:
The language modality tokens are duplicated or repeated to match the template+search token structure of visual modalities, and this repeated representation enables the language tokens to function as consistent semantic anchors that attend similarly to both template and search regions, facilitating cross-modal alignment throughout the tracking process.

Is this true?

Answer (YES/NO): NO